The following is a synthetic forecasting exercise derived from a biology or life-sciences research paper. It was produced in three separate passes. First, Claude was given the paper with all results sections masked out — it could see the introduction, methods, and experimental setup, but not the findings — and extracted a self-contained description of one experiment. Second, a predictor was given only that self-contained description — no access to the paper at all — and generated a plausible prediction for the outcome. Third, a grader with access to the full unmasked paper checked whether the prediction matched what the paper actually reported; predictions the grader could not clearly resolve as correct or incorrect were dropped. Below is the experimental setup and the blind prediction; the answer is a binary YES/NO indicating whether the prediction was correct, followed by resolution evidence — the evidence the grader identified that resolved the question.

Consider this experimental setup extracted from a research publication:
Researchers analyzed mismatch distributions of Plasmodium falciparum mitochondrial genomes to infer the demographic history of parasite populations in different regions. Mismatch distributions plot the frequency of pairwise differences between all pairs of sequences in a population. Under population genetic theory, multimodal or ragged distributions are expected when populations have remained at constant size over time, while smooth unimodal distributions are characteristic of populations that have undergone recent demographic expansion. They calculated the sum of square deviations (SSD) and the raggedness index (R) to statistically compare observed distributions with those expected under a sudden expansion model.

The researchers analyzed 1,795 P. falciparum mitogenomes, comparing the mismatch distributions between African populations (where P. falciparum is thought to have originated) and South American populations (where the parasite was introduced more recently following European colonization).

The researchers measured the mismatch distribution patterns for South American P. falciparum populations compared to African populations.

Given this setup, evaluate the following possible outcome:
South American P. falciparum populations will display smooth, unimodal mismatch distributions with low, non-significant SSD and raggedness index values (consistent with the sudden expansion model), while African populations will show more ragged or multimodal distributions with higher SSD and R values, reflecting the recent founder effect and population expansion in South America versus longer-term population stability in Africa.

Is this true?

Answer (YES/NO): YES